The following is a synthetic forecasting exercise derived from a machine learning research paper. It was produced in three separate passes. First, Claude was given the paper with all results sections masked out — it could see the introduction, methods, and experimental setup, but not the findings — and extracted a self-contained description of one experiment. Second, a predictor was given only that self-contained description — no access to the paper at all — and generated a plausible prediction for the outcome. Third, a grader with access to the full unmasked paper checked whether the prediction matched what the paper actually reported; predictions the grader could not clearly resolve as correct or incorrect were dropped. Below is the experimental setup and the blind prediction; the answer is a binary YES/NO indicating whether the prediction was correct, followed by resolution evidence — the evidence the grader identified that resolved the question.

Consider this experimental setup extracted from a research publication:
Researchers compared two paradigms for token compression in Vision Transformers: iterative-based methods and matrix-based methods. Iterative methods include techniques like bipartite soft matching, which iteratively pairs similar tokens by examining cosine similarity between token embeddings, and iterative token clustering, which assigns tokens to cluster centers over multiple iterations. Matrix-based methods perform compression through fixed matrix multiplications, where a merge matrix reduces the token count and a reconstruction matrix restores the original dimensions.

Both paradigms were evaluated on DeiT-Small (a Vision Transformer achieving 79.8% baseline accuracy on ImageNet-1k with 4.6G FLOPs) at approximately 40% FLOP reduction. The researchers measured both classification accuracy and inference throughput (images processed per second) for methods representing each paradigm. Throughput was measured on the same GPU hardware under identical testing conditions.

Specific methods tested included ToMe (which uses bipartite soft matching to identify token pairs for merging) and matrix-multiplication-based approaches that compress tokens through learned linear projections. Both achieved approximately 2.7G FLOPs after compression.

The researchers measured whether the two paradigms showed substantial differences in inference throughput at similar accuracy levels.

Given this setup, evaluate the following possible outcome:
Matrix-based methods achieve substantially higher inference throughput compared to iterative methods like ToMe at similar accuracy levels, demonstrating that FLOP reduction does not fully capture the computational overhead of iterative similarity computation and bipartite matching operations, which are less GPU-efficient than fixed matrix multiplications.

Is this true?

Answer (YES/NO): NO